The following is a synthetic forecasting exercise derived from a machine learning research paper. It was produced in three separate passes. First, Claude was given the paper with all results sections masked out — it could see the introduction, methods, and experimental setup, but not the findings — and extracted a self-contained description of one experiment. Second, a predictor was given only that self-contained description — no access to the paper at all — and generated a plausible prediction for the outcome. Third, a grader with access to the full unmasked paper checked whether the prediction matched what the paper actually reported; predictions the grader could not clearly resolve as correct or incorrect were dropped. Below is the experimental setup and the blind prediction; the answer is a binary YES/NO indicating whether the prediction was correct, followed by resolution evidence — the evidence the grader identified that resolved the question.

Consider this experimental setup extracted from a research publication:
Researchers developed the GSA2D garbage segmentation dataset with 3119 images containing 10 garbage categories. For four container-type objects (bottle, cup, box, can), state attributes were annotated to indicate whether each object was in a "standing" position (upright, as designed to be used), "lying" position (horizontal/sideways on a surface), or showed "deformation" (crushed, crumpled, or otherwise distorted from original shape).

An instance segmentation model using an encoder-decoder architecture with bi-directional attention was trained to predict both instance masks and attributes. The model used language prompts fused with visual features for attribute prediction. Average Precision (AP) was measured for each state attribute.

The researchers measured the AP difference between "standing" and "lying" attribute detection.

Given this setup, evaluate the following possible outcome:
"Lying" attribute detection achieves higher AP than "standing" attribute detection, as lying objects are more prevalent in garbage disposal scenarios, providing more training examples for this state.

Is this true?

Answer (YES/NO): NO